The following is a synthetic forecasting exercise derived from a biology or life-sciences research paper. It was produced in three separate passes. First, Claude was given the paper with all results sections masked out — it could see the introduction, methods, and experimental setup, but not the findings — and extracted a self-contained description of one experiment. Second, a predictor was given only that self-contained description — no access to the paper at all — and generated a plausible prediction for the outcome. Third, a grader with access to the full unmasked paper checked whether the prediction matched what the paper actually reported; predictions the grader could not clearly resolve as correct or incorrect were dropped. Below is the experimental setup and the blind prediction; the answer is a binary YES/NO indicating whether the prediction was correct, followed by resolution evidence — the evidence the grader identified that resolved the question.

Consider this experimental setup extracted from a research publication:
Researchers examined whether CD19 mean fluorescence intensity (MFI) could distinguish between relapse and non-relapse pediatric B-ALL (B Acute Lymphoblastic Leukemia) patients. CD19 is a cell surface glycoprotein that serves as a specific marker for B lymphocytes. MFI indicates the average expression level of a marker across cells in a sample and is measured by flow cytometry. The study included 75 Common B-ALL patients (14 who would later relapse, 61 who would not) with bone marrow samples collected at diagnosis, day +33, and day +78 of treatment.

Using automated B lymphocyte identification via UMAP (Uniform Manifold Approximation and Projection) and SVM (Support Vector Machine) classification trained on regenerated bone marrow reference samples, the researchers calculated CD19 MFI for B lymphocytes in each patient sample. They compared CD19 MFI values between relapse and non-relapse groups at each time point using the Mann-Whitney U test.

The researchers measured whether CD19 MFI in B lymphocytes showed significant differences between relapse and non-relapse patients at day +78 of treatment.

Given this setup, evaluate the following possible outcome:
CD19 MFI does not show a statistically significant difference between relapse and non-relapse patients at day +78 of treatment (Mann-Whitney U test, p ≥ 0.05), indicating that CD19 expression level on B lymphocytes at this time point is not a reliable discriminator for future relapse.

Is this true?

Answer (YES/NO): NO